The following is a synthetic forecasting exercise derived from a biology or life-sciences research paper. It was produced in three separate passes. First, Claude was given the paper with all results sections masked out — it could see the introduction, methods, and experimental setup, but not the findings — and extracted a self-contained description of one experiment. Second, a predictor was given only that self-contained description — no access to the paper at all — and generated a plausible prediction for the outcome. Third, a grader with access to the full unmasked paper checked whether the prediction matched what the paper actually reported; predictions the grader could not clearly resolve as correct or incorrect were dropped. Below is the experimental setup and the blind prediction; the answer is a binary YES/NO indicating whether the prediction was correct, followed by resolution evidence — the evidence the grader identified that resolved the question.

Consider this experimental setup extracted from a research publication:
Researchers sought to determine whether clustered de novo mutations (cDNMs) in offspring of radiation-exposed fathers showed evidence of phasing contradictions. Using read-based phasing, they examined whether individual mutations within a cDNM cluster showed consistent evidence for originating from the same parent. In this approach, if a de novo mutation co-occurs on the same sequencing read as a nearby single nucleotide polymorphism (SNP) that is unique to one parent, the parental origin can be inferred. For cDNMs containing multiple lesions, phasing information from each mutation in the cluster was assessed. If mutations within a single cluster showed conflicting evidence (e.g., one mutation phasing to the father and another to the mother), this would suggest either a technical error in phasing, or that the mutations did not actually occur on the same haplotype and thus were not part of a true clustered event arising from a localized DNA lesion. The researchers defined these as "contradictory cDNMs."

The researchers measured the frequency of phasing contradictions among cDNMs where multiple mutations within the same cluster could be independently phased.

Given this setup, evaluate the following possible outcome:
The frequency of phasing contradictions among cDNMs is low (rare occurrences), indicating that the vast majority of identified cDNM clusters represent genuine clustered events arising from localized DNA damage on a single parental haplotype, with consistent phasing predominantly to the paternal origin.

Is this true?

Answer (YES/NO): YES